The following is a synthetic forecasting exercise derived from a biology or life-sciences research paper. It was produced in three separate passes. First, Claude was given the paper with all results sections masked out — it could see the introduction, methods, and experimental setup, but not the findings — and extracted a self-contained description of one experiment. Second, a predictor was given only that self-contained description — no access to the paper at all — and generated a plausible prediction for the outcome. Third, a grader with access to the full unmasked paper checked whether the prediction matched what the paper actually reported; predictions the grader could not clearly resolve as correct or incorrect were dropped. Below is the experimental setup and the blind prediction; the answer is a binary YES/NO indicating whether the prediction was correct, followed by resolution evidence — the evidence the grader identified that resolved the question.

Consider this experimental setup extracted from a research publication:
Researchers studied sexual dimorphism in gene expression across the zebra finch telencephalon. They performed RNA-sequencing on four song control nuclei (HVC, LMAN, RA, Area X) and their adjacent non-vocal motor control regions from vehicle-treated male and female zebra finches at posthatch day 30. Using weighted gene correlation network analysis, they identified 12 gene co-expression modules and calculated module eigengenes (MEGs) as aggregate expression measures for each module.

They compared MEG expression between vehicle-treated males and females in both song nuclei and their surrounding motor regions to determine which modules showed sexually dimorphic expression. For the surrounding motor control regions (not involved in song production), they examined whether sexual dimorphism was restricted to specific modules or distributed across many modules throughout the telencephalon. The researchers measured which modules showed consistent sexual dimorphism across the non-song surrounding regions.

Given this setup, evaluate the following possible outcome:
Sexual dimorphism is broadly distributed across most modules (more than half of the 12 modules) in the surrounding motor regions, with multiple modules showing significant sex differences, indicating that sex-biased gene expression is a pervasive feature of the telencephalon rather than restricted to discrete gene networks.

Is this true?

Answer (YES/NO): NO